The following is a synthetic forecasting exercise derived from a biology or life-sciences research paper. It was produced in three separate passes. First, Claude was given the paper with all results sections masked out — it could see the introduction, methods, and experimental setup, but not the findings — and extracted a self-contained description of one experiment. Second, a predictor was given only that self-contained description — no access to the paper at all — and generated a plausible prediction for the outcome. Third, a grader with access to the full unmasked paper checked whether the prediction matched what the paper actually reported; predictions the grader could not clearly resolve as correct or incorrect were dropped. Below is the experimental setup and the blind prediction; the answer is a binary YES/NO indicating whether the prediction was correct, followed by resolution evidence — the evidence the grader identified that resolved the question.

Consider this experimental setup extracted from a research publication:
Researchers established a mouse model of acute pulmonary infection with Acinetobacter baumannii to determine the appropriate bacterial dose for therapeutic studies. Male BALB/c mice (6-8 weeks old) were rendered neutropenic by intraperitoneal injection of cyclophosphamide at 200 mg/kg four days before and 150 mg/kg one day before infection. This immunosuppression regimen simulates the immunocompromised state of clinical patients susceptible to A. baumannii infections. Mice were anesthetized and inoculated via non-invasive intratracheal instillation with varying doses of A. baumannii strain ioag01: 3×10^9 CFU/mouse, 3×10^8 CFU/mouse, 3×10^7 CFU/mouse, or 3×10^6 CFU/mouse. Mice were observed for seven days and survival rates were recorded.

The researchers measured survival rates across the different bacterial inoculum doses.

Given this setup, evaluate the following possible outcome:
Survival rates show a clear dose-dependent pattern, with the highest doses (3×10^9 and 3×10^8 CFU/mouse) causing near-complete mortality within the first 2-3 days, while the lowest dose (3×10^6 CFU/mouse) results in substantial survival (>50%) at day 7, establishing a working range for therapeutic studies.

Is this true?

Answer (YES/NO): YES